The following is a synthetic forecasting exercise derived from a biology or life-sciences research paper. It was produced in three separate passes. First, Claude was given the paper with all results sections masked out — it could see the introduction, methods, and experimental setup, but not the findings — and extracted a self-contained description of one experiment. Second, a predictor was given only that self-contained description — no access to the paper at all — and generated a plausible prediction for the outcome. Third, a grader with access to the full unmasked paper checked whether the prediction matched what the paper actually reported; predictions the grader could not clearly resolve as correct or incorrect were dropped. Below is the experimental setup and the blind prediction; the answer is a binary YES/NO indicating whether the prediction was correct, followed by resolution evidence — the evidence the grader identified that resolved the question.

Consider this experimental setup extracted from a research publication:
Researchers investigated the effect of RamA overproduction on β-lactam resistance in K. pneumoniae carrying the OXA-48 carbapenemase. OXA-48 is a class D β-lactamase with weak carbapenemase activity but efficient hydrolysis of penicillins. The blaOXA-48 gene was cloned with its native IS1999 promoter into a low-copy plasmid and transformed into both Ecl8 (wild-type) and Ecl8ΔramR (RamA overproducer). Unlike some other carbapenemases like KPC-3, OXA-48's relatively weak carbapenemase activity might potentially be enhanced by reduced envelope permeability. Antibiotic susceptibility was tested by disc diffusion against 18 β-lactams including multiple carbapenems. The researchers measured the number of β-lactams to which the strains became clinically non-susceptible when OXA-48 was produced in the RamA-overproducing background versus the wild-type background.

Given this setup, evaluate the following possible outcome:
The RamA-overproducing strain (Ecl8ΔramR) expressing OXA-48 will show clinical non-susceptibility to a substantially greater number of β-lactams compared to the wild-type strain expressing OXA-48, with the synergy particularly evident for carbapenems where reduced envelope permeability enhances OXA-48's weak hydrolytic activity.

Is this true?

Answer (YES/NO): NO